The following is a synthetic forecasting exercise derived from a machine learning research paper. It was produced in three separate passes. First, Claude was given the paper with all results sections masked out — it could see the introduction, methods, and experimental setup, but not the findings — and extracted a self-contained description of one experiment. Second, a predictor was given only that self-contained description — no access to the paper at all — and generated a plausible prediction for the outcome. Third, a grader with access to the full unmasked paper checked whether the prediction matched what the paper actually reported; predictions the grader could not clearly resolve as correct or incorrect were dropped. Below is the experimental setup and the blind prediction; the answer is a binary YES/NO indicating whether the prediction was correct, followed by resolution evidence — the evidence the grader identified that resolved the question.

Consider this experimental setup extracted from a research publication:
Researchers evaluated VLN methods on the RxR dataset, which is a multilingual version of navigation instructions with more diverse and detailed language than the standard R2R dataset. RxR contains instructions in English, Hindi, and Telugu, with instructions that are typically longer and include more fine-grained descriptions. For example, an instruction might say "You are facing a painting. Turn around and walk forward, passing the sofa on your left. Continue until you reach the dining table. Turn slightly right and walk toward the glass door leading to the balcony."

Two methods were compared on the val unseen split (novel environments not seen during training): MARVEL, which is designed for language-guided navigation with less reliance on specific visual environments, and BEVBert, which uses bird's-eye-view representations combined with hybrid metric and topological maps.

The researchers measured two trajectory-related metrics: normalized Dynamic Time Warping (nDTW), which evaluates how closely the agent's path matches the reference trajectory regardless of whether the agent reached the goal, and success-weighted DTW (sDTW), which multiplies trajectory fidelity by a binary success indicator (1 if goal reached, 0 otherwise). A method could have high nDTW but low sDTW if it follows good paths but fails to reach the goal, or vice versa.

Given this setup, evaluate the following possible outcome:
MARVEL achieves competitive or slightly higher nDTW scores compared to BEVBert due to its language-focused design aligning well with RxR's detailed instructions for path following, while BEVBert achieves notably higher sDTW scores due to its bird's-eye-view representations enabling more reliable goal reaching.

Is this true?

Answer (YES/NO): NO